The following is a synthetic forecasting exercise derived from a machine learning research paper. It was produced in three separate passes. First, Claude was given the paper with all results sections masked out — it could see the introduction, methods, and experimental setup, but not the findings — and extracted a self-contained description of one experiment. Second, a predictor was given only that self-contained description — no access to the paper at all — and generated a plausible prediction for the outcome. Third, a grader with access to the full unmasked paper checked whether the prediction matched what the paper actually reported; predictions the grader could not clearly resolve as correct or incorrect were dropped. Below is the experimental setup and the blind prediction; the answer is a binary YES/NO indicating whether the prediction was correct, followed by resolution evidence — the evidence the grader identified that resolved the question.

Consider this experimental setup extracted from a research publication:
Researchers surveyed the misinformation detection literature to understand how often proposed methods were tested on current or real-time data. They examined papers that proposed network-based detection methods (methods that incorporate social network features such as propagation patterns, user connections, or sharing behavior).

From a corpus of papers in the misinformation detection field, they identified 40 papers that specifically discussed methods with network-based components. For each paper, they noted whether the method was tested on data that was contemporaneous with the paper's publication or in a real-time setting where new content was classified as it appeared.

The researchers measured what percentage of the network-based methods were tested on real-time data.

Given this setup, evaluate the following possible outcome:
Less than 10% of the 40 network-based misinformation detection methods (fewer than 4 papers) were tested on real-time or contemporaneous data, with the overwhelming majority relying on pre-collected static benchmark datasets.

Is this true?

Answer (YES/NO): YES